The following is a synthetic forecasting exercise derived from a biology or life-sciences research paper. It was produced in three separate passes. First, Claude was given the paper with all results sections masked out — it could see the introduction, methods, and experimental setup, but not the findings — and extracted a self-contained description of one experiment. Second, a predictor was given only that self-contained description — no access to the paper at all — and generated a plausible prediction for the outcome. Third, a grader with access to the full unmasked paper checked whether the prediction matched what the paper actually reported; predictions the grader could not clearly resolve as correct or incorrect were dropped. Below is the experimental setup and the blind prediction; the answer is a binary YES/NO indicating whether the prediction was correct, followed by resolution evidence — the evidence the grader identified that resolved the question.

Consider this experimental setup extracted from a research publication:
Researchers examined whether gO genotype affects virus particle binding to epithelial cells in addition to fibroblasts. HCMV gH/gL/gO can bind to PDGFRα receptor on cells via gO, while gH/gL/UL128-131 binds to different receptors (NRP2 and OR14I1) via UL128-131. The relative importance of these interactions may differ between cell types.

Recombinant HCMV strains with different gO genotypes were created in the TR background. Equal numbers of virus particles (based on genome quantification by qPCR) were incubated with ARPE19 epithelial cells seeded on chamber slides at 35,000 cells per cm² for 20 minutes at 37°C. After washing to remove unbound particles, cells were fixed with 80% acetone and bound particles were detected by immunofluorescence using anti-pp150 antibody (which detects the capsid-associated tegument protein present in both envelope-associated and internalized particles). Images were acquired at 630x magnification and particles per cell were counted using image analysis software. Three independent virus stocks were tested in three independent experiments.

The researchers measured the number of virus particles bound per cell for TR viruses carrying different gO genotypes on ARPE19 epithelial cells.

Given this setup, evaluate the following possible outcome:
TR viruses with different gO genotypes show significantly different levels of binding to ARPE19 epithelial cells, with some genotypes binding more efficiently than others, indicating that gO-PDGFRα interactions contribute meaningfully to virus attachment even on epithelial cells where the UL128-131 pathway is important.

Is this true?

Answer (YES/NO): NO